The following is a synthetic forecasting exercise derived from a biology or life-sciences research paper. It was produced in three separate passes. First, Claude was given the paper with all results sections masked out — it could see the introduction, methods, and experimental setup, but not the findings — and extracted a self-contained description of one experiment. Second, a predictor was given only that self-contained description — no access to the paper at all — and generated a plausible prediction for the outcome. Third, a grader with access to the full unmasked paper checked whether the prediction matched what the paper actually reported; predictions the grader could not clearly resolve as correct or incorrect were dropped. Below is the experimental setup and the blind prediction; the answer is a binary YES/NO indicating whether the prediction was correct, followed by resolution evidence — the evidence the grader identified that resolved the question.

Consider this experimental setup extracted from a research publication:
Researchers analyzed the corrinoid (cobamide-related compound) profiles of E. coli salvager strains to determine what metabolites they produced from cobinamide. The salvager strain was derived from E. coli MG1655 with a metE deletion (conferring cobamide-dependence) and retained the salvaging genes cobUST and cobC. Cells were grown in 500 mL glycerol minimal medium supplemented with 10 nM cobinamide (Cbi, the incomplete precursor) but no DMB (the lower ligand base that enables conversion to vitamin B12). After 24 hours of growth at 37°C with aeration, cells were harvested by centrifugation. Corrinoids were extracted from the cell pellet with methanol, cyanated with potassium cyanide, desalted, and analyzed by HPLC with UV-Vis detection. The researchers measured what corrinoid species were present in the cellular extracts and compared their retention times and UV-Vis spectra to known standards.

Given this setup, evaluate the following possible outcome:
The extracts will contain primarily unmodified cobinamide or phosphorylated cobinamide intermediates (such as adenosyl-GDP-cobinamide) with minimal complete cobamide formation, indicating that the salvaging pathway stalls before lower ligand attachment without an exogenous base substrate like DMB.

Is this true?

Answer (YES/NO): NO